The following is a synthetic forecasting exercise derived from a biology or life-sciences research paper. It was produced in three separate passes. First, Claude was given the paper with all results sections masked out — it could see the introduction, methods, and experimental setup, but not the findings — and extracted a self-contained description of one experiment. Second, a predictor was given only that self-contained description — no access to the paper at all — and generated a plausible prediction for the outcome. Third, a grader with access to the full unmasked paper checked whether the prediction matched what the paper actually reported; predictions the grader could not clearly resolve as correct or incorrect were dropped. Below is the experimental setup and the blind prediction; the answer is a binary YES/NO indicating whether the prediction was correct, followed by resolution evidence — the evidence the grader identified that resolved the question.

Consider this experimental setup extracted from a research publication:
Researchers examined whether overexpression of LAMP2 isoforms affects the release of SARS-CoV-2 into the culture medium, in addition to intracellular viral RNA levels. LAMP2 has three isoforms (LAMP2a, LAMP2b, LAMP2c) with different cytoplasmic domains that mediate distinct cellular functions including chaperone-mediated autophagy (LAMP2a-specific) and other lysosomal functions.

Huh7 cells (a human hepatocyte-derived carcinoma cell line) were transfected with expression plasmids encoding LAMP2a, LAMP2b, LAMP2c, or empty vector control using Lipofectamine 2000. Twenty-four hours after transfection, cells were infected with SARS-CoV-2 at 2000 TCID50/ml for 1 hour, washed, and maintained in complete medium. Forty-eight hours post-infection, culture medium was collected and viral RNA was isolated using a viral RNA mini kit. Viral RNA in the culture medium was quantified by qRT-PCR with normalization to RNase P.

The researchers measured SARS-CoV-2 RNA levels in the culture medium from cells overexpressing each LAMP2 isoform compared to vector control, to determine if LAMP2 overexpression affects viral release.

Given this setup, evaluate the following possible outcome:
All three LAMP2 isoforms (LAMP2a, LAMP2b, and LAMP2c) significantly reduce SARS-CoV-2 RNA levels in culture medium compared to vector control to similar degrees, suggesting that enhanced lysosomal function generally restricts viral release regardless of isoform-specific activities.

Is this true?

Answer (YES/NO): NO